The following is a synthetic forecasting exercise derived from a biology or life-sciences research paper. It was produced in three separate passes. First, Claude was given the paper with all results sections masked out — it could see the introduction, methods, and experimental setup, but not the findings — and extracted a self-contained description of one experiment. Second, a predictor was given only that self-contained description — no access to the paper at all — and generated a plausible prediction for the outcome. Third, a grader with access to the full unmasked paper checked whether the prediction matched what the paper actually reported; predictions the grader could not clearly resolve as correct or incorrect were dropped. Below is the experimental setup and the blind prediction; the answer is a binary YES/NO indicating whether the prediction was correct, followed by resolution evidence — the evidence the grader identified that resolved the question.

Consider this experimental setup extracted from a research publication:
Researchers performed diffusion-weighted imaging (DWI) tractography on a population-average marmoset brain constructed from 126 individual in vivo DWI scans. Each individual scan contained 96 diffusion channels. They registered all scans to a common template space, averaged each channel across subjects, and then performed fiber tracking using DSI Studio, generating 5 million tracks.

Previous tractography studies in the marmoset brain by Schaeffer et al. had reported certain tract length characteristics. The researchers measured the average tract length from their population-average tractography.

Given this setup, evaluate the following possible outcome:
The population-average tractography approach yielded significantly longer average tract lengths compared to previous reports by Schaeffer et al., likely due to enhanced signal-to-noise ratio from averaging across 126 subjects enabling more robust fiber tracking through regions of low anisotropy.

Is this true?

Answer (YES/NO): NO